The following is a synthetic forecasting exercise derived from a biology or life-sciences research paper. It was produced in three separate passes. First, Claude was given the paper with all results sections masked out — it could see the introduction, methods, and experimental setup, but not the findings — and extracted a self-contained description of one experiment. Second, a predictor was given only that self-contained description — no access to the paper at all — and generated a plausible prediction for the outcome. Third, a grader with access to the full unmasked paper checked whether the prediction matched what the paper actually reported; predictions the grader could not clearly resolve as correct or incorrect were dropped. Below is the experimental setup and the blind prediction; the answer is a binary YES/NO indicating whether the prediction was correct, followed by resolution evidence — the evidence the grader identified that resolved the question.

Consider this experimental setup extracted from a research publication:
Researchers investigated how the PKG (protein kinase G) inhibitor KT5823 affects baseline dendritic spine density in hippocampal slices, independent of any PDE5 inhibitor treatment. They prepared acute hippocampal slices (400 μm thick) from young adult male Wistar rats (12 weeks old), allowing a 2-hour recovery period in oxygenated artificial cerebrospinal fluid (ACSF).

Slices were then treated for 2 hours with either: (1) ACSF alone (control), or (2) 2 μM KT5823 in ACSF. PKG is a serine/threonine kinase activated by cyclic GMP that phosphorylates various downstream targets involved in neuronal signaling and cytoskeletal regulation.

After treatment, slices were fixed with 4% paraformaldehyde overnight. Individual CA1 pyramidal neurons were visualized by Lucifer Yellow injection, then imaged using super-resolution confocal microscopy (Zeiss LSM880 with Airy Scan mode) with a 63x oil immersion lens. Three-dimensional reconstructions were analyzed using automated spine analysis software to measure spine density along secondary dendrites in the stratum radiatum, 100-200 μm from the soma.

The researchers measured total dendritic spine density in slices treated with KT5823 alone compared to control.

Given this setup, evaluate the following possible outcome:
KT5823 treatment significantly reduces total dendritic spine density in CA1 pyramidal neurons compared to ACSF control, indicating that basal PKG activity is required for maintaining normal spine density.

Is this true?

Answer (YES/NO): NO